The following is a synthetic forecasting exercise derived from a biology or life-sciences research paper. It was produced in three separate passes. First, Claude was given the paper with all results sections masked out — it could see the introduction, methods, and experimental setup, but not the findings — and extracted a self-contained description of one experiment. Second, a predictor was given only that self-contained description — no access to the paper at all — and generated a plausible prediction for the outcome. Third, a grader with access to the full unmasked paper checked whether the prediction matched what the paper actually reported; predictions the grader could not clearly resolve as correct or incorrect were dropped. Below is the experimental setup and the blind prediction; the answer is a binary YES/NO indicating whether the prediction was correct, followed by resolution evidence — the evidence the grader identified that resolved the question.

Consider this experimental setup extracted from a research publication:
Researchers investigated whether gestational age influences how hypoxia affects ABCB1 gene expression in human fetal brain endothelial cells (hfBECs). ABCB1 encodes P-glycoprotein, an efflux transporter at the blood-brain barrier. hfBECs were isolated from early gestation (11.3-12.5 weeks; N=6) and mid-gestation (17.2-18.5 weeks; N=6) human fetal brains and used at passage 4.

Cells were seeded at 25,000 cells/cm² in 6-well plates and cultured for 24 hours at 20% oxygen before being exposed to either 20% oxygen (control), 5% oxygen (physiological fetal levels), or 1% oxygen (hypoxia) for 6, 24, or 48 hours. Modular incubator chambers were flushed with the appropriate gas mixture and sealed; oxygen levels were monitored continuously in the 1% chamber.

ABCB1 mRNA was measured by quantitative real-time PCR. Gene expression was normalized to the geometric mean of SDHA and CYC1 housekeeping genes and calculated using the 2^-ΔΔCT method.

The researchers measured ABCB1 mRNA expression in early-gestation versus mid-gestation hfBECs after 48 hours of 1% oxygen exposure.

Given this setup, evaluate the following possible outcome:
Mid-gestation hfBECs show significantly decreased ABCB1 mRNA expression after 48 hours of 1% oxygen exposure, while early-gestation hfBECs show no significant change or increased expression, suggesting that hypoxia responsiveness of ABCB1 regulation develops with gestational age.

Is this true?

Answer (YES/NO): YES